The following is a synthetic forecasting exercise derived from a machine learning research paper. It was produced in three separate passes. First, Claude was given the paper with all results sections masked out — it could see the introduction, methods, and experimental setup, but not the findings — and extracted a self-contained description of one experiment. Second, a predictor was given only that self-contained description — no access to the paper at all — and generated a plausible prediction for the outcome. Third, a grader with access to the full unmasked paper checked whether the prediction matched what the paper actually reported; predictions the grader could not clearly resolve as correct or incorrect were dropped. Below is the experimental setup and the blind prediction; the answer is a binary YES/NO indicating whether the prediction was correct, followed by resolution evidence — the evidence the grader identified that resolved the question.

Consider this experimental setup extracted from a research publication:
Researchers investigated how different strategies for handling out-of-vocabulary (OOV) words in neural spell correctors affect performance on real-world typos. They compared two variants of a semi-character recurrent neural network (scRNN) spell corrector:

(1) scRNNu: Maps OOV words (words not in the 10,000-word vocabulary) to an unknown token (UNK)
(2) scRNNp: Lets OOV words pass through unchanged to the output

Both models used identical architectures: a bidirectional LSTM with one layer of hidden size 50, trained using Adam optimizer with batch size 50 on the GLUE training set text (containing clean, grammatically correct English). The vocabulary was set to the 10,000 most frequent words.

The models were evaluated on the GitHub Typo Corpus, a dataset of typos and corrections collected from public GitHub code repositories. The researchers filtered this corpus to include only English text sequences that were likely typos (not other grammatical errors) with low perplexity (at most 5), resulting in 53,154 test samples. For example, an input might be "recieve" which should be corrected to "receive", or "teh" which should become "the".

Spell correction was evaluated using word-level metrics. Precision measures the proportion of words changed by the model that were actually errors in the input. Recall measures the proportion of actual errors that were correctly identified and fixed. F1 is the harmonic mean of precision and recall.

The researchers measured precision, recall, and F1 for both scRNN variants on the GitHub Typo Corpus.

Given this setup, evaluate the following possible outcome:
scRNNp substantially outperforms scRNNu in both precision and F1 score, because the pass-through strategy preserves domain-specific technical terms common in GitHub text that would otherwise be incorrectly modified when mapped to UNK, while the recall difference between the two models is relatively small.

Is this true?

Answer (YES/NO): YES